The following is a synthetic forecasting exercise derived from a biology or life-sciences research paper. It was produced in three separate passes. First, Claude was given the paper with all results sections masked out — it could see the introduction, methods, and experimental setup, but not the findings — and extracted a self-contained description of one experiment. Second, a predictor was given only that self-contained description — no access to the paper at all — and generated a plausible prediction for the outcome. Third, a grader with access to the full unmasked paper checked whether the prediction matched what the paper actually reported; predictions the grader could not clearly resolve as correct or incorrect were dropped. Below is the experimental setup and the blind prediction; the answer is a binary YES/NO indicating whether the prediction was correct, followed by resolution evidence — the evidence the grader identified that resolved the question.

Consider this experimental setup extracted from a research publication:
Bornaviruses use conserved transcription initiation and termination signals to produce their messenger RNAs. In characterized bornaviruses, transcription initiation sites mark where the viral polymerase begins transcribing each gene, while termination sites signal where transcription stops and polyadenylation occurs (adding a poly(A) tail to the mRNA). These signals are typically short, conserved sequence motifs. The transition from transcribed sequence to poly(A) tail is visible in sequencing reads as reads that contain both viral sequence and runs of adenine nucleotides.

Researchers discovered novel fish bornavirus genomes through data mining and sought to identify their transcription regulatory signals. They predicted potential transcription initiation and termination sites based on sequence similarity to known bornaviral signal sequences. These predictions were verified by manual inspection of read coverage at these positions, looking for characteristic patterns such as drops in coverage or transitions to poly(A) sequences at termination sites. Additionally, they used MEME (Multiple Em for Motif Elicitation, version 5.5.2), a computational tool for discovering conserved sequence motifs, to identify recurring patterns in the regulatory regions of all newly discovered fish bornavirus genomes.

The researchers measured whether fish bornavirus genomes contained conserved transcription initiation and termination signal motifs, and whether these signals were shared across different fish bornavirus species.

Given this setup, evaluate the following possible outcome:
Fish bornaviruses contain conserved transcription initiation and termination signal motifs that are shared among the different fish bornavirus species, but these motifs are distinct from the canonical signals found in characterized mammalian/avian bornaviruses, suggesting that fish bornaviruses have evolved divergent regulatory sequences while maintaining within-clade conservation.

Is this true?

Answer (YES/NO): NO